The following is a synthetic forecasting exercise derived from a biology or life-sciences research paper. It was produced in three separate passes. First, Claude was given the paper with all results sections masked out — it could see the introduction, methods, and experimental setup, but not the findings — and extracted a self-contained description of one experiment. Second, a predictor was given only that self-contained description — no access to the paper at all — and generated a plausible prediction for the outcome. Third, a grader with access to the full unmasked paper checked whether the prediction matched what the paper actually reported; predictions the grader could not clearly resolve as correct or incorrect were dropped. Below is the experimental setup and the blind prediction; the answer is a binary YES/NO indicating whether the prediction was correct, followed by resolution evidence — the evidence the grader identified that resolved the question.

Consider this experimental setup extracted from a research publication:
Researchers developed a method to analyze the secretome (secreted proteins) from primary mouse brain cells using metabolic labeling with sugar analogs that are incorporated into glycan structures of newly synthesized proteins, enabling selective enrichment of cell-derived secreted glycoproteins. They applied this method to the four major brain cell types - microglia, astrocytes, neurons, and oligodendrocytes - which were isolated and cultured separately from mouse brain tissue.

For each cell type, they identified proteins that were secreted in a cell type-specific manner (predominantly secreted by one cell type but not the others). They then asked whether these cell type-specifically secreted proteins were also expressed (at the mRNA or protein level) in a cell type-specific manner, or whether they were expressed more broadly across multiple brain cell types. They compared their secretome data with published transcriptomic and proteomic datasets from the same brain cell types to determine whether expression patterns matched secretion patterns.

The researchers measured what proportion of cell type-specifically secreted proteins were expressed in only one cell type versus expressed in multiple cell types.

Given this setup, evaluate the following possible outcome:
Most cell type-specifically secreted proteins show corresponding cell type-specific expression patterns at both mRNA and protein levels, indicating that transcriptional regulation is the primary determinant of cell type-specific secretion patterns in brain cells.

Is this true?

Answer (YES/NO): NO